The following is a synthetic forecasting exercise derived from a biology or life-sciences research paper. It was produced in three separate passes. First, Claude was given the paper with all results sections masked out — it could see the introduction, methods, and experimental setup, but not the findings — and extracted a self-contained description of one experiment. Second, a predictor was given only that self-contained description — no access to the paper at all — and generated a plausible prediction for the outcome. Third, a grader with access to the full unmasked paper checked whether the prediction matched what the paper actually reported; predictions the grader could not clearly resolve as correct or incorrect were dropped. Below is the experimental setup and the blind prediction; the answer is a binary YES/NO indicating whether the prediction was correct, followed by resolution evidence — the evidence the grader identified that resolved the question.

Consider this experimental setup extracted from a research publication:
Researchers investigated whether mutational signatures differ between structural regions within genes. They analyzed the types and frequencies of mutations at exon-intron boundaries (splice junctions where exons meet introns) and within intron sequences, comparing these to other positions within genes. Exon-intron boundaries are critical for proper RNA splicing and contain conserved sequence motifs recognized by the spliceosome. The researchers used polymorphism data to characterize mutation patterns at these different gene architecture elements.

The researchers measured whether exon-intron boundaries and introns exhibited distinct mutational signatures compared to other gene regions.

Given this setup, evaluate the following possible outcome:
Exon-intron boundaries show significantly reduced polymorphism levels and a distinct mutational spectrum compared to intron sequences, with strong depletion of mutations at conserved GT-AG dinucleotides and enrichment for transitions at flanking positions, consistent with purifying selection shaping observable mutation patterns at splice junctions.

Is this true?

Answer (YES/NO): NO